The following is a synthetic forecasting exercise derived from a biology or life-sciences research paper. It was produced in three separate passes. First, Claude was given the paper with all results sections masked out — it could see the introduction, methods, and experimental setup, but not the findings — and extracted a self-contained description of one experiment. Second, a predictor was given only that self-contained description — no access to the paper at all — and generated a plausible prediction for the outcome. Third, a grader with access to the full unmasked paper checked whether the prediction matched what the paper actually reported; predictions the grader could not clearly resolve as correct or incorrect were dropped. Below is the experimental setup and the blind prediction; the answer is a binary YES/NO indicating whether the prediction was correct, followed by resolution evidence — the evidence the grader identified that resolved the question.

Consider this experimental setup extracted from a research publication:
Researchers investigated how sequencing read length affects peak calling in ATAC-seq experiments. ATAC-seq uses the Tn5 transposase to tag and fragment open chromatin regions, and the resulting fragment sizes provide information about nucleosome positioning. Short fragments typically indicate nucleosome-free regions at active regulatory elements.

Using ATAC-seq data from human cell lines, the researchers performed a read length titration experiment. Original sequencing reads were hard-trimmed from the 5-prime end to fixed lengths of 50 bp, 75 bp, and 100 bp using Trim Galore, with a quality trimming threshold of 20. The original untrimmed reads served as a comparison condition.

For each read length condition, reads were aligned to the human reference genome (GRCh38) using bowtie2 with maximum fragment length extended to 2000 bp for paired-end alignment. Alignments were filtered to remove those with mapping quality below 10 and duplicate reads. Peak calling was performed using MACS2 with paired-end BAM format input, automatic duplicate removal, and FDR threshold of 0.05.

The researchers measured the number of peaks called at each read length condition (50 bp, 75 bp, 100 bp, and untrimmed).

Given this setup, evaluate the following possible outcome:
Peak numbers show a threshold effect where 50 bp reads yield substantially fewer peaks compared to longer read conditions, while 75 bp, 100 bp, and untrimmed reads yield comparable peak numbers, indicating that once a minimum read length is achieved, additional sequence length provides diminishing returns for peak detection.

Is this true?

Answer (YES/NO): NO